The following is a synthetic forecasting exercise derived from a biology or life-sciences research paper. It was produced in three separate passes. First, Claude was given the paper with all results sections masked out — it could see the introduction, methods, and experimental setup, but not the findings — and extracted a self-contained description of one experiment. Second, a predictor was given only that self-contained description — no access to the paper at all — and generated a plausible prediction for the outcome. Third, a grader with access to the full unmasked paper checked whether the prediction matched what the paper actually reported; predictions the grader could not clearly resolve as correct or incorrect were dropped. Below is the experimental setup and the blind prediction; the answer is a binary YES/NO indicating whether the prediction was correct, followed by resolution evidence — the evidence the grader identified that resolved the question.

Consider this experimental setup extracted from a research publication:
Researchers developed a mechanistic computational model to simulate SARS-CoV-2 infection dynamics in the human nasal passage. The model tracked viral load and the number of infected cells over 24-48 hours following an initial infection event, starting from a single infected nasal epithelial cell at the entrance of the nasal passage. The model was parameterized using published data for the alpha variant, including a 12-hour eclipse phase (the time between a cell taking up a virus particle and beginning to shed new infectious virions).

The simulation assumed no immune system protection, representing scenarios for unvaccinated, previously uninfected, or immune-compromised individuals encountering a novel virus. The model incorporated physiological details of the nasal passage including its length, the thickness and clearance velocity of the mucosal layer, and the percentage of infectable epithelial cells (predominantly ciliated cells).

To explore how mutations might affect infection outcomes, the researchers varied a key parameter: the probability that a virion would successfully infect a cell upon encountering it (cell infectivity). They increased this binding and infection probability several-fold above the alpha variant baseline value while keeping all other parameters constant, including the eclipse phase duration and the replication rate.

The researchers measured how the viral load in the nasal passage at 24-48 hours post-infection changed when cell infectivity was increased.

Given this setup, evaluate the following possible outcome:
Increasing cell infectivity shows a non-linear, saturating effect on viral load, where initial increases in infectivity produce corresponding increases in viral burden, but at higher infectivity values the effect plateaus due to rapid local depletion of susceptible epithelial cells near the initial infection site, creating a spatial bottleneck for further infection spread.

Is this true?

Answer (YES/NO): NO